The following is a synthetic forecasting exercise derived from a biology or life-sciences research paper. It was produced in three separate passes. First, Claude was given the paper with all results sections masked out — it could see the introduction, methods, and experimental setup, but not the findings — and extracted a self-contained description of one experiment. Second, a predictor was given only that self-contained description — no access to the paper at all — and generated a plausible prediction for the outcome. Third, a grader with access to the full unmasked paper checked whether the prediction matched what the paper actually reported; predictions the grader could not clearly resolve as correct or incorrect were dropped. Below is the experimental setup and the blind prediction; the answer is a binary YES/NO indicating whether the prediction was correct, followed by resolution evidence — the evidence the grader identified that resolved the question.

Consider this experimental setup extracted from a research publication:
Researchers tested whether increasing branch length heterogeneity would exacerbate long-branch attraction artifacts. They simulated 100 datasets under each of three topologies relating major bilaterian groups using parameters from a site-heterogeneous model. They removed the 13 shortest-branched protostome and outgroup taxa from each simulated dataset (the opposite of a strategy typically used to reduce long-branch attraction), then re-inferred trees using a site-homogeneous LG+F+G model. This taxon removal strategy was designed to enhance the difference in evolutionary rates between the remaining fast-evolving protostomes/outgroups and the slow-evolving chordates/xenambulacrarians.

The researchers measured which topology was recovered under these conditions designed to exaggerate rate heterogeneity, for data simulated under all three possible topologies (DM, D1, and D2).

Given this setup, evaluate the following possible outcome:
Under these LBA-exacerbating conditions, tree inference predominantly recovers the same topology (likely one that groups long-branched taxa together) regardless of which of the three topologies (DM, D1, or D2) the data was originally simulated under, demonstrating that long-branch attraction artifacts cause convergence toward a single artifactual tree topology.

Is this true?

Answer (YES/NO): YES